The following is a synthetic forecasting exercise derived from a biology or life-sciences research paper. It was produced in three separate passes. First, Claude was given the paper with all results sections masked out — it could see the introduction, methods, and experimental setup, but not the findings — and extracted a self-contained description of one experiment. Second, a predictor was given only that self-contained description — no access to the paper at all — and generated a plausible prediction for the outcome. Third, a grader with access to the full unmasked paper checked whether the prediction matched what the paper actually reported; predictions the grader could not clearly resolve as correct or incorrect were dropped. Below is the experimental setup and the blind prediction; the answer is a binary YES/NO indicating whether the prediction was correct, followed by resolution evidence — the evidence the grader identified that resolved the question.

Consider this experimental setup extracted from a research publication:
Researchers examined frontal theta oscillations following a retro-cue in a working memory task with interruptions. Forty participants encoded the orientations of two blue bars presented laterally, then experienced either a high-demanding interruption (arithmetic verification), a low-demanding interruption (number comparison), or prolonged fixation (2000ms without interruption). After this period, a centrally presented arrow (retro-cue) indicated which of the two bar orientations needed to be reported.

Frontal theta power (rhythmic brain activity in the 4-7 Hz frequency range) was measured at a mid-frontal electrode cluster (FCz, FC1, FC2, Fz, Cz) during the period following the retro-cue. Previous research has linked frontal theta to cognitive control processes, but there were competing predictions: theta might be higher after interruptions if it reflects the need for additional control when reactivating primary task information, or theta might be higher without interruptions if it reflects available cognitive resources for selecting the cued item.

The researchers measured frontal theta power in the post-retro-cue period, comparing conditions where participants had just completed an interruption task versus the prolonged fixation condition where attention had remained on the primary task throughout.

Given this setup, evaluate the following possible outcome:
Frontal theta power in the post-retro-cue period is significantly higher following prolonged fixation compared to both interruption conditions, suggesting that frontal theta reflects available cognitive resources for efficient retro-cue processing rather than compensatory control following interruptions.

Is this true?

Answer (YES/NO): YES